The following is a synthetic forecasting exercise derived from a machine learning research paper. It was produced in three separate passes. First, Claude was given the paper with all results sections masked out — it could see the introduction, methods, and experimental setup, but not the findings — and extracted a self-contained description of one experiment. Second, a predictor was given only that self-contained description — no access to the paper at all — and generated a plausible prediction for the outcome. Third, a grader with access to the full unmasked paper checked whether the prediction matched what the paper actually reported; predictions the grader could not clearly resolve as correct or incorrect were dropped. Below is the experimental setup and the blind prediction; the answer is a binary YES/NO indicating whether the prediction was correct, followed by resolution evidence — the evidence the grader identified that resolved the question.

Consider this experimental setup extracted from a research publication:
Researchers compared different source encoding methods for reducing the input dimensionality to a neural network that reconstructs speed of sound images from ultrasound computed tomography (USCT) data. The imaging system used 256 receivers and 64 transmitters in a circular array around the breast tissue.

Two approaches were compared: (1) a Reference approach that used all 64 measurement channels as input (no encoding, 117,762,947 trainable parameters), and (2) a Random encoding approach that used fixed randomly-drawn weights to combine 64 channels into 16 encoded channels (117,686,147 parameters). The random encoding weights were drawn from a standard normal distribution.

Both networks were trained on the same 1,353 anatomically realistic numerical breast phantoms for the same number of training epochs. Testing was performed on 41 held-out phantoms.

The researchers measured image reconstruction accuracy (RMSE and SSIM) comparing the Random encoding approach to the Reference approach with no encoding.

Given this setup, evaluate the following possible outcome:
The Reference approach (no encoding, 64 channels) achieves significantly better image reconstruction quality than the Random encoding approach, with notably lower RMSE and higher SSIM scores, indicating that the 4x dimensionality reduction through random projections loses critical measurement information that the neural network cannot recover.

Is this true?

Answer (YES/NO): NO